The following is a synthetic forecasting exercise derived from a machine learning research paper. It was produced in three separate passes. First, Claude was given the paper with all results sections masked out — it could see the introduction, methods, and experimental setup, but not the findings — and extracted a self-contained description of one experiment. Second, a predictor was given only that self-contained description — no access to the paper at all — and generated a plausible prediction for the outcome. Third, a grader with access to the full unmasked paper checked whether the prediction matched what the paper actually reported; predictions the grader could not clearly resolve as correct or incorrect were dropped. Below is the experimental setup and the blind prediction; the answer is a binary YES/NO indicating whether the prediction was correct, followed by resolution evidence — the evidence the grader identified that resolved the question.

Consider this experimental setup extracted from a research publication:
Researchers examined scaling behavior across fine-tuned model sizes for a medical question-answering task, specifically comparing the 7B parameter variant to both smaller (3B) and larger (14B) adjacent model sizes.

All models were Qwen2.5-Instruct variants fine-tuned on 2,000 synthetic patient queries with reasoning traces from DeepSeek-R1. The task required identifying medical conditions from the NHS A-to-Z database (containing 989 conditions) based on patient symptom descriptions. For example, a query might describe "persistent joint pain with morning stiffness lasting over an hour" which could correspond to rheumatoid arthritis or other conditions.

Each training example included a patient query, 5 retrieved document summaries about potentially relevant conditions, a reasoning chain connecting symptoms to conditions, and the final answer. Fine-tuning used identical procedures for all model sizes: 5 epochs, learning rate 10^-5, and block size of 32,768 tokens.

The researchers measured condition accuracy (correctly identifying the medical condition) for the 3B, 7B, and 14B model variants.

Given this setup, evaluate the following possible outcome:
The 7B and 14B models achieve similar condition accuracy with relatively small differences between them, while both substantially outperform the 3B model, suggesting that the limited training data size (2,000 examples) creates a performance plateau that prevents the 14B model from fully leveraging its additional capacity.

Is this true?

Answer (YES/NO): NO